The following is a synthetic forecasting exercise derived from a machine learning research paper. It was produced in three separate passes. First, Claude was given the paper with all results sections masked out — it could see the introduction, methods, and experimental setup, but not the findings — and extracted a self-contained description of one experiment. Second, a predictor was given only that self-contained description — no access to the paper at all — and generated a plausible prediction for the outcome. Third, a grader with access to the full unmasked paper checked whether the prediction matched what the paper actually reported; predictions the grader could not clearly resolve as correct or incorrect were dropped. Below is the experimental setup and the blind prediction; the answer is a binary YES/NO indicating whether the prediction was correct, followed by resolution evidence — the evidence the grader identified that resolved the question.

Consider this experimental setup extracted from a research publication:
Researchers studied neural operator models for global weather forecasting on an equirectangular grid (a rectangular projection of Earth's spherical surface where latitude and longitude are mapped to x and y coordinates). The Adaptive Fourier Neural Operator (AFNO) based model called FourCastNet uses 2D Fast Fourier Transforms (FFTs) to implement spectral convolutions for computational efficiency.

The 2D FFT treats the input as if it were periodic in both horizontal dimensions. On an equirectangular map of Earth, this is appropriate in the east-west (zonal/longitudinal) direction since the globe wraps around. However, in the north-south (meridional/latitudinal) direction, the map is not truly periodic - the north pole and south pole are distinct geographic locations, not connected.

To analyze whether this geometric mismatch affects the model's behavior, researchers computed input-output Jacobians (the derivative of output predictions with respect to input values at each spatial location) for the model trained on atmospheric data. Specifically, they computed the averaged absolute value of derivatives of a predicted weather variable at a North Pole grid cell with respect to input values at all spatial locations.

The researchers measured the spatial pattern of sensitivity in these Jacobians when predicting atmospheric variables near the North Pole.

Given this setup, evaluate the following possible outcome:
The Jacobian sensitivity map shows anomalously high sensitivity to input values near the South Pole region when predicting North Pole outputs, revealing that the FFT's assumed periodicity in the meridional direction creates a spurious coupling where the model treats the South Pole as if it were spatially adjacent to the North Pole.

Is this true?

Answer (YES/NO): YES